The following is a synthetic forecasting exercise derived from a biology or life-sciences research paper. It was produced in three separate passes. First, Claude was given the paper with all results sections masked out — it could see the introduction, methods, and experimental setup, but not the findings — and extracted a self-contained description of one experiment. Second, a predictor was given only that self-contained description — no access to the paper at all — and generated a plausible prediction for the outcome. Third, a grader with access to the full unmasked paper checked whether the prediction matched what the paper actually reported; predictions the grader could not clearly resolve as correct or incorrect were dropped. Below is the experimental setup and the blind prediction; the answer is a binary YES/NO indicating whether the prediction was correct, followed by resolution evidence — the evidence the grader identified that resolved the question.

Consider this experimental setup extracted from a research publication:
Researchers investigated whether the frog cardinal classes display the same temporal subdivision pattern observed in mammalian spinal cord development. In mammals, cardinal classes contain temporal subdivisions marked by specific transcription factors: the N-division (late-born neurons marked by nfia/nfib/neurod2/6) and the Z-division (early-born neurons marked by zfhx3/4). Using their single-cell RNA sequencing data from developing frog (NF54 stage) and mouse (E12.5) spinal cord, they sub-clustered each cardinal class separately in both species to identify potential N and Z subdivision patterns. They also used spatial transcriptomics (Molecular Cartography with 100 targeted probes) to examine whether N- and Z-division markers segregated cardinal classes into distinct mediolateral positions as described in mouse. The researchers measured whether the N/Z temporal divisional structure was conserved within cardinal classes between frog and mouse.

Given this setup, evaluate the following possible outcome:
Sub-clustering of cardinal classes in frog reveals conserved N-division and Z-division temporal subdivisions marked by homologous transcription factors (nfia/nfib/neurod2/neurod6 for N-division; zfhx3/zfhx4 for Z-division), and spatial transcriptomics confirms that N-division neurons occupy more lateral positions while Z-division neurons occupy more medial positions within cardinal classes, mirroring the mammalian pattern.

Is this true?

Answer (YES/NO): YES